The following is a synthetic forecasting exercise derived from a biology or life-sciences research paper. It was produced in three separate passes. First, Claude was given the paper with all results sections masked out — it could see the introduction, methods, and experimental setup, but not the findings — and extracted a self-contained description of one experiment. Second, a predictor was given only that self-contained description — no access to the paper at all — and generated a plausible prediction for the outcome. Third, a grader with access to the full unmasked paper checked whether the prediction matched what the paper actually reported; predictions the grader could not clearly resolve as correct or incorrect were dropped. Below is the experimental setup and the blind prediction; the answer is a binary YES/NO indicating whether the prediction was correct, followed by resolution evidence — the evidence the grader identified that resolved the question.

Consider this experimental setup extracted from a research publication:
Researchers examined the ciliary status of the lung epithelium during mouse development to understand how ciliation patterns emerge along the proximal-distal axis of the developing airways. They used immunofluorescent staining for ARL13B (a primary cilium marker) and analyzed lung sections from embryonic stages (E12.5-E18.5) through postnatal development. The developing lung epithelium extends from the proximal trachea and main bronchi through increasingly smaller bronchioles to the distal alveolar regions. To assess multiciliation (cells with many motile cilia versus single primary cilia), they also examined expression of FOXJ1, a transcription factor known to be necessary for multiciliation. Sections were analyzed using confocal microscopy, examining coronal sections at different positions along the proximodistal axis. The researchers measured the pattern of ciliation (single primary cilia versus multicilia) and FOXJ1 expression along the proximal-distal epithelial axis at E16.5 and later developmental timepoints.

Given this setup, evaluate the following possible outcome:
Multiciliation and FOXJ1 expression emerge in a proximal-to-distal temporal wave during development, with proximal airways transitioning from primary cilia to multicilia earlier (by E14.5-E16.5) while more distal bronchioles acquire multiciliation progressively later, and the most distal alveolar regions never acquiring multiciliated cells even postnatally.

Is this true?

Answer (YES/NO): NO